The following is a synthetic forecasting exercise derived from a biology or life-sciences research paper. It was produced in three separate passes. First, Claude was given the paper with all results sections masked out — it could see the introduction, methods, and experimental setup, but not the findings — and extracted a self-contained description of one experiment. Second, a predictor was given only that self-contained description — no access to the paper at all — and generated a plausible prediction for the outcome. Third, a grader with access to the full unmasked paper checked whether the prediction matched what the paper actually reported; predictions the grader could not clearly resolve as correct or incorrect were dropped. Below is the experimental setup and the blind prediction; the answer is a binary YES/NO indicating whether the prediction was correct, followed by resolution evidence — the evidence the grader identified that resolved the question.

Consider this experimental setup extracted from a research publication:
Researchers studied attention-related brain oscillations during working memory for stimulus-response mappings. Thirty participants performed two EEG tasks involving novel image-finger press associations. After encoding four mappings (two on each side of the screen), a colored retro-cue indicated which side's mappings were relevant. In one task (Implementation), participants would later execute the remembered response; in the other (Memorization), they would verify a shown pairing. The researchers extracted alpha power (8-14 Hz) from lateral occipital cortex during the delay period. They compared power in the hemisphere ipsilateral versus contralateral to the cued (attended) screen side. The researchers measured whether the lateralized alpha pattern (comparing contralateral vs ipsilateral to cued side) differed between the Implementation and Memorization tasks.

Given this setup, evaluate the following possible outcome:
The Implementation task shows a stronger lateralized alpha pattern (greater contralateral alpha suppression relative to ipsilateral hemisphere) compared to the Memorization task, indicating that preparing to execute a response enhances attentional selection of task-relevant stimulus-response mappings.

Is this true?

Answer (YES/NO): NO